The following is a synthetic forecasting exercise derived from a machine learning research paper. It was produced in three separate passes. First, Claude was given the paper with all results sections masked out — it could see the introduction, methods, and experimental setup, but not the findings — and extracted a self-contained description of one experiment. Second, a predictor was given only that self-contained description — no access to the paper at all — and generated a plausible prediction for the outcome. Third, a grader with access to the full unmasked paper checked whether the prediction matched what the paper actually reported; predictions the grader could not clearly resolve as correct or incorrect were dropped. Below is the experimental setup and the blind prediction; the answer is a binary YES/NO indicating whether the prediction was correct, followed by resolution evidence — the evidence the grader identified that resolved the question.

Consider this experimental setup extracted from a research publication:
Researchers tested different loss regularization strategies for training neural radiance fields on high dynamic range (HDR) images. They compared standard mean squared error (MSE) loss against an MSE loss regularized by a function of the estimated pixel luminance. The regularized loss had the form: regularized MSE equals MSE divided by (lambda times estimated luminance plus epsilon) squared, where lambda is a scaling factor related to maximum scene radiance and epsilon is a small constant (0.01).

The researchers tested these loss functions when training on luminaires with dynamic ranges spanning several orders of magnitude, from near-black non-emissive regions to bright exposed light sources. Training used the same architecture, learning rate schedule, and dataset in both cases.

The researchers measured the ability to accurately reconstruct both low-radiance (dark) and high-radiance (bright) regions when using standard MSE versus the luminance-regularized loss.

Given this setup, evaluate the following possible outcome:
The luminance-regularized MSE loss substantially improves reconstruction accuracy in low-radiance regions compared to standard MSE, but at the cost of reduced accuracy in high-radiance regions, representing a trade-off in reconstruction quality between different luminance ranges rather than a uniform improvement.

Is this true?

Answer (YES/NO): NO